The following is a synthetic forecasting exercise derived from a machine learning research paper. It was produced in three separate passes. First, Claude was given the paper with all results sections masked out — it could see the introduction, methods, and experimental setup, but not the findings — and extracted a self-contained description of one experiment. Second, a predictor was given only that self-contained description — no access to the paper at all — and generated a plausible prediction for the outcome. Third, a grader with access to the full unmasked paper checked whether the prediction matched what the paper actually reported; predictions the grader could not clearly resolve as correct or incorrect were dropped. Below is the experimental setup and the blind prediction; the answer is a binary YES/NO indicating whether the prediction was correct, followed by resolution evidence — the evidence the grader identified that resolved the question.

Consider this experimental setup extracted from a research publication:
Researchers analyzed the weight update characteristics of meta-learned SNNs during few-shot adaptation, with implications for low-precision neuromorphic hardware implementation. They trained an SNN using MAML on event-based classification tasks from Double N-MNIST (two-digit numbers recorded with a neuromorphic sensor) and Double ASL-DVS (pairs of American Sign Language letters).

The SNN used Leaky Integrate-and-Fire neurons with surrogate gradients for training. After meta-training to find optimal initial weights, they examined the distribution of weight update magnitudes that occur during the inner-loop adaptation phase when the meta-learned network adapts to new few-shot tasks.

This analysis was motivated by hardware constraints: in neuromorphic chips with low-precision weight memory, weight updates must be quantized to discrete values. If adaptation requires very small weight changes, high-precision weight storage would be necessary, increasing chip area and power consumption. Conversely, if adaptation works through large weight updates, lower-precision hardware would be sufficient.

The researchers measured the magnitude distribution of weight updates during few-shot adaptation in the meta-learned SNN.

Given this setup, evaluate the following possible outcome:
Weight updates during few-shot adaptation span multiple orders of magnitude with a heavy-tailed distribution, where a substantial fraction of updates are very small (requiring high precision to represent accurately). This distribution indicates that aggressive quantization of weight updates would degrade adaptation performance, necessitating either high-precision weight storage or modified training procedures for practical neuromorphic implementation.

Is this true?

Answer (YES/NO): NO